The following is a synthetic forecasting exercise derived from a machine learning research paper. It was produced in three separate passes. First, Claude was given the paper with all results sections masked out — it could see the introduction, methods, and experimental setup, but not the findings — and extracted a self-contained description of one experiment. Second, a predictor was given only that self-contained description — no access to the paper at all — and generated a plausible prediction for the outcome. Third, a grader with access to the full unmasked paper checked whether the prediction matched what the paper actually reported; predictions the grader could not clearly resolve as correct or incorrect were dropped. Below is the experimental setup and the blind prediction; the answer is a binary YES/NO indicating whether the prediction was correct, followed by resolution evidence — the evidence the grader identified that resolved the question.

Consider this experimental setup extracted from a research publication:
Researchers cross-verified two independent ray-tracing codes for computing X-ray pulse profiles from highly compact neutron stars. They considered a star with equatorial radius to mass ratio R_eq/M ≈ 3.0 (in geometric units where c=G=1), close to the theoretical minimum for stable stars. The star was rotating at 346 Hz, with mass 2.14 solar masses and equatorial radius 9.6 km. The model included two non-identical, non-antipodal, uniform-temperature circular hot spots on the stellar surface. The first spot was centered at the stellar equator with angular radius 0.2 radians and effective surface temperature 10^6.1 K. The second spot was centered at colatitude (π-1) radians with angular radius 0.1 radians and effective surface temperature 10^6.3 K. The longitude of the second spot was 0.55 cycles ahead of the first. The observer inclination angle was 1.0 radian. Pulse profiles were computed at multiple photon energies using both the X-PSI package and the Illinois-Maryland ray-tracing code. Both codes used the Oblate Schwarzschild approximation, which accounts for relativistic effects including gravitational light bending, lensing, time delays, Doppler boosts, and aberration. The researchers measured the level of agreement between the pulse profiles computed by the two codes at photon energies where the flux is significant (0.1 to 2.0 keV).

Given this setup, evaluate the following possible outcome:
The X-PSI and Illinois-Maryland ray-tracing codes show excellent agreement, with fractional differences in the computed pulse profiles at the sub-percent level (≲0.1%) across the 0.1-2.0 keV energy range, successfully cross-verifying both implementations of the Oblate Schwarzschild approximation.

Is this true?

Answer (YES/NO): NO